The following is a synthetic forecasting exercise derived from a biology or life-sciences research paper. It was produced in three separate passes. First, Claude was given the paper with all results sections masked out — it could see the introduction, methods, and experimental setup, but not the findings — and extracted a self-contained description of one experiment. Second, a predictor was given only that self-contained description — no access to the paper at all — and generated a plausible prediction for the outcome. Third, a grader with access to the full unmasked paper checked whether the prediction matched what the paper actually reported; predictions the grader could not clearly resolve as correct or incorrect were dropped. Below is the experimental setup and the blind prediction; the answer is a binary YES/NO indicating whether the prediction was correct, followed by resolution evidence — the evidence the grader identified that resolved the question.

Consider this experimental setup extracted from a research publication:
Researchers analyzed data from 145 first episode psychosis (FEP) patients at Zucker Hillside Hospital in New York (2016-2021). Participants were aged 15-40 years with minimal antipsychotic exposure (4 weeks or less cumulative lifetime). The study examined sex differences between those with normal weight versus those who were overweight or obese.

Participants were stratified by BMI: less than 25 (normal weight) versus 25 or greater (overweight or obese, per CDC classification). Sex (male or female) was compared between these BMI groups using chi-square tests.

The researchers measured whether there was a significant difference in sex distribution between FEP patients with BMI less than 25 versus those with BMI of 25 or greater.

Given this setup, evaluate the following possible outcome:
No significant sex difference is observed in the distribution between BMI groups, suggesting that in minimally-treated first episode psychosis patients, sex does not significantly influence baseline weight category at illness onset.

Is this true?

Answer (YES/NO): YES